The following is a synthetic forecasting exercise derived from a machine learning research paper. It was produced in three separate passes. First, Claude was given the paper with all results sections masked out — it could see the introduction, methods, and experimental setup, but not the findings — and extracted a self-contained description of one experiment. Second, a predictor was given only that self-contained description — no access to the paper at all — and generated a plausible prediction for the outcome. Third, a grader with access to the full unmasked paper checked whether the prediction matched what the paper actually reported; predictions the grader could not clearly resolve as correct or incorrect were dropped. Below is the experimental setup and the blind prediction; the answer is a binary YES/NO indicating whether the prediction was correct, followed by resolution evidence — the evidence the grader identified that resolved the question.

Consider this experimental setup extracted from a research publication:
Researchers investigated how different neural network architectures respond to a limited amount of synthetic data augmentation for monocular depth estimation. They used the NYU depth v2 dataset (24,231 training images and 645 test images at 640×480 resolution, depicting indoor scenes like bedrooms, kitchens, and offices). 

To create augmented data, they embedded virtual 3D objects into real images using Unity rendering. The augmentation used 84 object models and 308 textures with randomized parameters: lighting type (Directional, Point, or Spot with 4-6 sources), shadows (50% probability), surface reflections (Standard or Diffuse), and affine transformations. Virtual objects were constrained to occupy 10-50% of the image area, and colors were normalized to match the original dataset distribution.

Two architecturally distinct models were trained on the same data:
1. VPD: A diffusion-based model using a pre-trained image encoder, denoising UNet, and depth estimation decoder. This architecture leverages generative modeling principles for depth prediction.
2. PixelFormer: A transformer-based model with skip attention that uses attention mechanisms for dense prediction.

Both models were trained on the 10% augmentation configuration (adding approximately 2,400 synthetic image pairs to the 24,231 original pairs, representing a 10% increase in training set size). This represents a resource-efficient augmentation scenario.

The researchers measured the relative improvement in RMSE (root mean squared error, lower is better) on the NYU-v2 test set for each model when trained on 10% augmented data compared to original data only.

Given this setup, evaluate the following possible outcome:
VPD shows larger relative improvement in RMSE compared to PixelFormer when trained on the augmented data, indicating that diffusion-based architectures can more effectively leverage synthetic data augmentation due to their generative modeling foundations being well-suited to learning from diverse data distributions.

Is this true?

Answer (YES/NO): YES